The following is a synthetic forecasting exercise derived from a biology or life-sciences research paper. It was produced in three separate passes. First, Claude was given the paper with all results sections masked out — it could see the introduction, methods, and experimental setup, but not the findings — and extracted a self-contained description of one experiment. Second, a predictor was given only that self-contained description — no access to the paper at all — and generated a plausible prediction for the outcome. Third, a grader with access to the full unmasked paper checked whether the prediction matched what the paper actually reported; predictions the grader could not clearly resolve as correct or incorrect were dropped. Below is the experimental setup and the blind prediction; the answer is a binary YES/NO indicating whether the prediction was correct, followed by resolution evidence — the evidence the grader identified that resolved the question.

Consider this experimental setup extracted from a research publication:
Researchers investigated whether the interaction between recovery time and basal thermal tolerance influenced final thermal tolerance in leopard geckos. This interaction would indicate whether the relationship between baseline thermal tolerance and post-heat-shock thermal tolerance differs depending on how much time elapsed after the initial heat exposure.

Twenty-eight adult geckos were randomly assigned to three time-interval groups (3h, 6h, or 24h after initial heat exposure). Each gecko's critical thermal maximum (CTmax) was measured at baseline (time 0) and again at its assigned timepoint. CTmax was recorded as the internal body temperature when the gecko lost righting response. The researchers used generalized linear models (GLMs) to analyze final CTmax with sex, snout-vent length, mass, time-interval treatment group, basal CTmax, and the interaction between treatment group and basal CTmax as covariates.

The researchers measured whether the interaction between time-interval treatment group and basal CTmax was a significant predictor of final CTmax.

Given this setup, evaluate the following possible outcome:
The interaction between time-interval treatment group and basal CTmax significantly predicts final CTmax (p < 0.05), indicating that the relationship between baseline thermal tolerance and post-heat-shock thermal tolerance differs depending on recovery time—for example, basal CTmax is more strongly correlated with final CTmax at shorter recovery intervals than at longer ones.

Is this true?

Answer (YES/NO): NO